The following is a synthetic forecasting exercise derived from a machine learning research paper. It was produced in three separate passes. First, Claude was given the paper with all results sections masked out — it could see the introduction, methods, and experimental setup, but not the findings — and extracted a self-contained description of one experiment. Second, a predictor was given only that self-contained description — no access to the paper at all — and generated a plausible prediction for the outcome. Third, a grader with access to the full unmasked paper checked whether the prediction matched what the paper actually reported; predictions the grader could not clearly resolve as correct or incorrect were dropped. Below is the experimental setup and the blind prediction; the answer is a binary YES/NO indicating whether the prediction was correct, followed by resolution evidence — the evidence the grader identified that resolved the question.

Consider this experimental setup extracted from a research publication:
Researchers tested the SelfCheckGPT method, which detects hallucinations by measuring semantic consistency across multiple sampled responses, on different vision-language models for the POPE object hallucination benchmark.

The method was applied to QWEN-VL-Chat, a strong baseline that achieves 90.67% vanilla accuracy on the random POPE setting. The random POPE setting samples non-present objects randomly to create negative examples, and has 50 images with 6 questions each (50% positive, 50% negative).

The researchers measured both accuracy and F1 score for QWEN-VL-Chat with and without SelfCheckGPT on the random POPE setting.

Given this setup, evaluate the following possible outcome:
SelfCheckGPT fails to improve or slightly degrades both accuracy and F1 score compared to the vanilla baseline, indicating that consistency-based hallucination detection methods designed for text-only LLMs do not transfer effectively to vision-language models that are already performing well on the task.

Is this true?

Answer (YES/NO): NO